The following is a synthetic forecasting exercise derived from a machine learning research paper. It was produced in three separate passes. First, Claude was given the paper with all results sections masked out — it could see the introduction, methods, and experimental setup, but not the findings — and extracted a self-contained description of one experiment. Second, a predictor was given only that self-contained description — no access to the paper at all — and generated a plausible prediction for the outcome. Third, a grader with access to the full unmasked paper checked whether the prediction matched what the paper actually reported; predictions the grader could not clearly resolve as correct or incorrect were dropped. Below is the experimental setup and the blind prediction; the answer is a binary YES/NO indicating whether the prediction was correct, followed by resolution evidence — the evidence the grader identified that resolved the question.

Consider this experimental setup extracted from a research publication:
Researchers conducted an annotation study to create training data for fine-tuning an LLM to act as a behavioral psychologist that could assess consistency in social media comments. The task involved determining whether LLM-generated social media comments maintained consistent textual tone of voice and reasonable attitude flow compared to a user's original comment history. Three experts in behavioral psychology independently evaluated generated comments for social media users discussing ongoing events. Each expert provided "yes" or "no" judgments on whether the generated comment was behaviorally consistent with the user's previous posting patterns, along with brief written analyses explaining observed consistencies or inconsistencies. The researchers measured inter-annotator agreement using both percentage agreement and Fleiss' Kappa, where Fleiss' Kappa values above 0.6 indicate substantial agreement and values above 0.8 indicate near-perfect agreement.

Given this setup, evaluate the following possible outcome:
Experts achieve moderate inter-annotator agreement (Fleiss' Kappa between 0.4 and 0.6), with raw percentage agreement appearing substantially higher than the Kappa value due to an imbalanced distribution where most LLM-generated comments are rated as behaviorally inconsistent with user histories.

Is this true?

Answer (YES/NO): NO